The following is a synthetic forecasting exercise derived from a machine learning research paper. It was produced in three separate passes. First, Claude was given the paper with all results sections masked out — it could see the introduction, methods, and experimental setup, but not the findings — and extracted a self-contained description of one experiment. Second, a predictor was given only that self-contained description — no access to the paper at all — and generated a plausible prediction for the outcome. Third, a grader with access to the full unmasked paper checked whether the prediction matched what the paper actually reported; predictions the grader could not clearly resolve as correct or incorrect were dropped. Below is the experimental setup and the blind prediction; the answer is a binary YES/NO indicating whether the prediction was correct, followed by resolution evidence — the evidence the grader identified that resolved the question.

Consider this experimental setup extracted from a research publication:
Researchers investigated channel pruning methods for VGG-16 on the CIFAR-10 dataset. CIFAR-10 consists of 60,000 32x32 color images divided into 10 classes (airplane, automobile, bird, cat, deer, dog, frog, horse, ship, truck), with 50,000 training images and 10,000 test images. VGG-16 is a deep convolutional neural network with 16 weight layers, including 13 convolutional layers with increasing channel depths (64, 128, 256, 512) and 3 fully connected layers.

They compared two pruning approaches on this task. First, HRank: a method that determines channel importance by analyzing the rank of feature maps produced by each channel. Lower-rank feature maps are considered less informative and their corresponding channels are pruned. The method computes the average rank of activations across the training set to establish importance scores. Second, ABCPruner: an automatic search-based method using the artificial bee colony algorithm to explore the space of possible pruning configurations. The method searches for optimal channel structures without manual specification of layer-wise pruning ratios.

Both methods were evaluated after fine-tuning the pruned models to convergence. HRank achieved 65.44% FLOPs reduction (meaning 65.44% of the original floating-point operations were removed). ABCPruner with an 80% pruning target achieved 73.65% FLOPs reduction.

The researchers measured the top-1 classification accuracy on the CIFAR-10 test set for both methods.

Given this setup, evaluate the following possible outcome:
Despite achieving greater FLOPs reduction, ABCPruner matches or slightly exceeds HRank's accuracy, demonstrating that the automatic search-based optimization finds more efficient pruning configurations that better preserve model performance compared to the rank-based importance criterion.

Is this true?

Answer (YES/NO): YES